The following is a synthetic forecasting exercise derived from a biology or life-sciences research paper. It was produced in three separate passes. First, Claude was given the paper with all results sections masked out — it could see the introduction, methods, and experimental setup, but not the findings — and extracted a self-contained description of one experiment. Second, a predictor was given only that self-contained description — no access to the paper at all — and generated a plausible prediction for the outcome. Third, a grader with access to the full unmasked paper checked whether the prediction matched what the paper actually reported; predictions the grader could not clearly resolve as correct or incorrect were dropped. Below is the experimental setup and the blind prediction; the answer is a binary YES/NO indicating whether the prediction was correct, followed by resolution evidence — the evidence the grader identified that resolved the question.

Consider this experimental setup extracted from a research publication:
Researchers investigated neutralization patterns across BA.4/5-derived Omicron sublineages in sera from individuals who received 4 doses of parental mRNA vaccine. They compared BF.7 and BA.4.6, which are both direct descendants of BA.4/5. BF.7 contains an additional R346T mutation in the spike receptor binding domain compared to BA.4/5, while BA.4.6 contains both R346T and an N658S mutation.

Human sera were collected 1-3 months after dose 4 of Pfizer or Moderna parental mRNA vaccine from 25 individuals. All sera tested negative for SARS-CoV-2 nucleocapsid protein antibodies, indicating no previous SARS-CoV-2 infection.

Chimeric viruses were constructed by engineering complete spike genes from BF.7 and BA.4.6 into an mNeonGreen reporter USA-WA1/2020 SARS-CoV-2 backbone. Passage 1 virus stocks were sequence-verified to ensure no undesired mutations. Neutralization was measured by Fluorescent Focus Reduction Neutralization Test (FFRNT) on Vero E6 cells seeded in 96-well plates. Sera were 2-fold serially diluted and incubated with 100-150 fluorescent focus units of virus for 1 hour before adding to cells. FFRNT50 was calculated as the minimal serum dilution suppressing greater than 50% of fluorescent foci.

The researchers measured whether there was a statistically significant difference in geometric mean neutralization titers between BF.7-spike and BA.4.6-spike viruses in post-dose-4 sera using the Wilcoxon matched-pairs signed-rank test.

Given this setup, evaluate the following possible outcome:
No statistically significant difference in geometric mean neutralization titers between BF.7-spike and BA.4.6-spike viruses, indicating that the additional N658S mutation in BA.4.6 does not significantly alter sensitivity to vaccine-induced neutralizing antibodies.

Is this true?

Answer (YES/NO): YES